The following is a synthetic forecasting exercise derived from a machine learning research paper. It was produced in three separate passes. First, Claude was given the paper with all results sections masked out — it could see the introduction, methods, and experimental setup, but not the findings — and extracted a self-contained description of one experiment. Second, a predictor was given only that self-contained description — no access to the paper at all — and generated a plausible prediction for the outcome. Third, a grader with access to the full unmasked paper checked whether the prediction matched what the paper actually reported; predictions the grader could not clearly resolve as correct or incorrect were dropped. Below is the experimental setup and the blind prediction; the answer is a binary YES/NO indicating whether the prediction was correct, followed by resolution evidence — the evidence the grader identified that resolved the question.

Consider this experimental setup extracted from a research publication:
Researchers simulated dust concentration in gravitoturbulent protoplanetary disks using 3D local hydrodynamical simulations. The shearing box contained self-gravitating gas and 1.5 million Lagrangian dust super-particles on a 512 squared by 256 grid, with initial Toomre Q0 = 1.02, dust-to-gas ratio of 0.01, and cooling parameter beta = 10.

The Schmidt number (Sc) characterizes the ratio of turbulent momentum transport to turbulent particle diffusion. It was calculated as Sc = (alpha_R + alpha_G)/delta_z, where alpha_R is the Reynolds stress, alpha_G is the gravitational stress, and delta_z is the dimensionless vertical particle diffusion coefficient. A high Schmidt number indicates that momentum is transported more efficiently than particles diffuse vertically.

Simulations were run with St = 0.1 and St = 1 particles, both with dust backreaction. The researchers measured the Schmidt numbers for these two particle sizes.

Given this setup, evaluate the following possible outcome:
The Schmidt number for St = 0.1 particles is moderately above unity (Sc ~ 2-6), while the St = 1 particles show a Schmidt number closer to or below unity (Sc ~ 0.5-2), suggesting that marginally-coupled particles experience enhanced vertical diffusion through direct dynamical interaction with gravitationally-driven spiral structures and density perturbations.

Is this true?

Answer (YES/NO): NO